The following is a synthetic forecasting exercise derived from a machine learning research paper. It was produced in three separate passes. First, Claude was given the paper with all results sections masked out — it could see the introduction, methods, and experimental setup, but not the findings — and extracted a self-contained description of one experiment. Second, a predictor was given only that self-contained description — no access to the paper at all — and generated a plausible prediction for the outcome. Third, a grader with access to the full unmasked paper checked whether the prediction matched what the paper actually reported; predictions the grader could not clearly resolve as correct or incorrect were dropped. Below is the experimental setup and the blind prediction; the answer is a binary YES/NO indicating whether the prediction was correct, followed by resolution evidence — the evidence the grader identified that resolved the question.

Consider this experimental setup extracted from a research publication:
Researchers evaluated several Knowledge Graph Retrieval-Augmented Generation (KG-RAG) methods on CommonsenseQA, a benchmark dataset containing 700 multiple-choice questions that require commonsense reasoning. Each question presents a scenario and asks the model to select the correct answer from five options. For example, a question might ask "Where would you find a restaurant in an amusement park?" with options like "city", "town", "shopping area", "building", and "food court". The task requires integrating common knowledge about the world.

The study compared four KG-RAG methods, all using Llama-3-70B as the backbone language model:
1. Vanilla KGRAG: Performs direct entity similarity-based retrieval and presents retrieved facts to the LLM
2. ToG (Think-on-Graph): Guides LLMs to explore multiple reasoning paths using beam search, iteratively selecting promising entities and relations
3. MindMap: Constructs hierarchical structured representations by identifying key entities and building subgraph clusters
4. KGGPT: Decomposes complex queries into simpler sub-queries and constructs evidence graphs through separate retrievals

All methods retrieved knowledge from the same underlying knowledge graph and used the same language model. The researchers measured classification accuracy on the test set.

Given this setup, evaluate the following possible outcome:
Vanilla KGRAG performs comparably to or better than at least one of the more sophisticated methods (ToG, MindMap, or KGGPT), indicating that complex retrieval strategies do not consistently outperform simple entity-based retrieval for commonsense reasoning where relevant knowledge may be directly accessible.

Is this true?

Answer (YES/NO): YES